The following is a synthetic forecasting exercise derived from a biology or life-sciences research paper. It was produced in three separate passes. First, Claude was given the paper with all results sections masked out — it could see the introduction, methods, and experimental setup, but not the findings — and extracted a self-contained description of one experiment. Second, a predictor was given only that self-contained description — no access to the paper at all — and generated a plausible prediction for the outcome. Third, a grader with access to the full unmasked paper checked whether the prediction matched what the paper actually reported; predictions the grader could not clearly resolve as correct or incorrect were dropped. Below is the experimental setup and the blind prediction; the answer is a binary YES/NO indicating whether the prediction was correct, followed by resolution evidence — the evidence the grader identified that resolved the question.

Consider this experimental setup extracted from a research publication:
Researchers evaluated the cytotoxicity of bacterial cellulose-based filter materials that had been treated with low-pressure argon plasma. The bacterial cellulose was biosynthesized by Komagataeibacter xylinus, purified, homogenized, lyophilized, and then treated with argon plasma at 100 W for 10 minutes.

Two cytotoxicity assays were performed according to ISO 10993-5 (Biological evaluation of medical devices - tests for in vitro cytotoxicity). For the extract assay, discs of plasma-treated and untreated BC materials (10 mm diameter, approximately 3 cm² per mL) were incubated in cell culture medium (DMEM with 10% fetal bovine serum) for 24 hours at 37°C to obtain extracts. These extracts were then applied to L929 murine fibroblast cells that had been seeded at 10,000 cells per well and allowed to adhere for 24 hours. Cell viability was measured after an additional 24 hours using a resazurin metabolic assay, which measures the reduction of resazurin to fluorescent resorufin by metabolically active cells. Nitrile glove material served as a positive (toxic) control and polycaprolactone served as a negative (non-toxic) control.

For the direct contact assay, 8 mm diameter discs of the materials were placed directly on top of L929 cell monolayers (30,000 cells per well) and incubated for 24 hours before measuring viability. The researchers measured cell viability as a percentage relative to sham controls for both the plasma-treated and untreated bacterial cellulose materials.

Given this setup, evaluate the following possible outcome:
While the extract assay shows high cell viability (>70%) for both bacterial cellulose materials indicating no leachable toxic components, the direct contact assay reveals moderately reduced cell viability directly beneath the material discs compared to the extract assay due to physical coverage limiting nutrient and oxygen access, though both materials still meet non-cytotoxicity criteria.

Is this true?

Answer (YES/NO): NO